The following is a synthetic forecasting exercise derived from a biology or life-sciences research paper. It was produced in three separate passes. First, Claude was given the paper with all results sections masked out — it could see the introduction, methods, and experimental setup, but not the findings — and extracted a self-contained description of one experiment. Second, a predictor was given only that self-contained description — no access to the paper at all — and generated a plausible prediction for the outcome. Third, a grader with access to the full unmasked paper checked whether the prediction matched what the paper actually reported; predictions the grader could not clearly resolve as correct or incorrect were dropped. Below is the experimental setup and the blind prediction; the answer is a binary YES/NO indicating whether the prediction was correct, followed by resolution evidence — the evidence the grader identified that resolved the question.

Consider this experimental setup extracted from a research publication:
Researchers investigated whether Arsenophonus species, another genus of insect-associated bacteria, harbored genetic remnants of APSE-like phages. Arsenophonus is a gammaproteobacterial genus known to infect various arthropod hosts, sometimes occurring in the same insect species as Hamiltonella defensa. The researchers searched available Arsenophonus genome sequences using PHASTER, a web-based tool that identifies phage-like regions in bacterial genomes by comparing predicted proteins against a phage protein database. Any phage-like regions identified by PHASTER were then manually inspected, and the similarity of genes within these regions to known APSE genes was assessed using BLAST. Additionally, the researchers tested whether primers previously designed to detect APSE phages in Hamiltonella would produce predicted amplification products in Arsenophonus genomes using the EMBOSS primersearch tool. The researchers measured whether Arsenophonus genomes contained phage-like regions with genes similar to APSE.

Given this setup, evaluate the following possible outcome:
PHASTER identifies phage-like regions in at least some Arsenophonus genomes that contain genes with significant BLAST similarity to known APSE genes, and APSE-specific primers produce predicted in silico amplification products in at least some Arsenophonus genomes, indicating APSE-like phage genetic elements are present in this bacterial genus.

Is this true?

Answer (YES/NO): YES